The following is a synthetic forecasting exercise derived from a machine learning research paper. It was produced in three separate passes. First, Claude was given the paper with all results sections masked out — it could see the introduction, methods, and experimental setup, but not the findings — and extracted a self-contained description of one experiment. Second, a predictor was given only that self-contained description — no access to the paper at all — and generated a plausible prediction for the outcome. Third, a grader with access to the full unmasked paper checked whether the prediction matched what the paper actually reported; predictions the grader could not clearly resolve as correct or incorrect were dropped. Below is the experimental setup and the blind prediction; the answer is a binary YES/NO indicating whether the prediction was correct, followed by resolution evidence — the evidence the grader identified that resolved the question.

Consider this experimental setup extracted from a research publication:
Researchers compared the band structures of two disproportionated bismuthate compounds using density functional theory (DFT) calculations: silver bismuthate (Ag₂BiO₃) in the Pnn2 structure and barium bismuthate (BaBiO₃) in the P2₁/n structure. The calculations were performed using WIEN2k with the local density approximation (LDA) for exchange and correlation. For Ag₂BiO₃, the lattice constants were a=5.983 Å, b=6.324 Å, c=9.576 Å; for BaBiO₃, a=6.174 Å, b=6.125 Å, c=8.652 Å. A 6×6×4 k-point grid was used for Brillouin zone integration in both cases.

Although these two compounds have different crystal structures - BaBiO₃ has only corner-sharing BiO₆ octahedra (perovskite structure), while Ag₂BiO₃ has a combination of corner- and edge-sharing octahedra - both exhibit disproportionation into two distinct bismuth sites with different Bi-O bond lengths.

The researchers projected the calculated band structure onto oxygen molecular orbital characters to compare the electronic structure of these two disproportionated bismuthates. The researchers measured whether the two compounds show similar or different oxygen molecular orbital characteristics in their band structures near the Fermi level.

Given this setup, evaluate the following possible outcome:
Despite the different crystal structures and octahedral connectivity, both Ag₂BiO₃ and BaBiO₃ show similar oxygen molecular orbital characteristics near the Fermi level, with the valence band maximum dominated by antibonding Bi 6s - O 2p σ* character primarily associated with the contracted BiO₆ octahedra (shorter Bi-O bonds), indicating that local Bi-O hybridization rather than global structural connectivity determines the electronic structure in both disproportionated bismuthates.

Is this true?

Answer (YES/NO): NO